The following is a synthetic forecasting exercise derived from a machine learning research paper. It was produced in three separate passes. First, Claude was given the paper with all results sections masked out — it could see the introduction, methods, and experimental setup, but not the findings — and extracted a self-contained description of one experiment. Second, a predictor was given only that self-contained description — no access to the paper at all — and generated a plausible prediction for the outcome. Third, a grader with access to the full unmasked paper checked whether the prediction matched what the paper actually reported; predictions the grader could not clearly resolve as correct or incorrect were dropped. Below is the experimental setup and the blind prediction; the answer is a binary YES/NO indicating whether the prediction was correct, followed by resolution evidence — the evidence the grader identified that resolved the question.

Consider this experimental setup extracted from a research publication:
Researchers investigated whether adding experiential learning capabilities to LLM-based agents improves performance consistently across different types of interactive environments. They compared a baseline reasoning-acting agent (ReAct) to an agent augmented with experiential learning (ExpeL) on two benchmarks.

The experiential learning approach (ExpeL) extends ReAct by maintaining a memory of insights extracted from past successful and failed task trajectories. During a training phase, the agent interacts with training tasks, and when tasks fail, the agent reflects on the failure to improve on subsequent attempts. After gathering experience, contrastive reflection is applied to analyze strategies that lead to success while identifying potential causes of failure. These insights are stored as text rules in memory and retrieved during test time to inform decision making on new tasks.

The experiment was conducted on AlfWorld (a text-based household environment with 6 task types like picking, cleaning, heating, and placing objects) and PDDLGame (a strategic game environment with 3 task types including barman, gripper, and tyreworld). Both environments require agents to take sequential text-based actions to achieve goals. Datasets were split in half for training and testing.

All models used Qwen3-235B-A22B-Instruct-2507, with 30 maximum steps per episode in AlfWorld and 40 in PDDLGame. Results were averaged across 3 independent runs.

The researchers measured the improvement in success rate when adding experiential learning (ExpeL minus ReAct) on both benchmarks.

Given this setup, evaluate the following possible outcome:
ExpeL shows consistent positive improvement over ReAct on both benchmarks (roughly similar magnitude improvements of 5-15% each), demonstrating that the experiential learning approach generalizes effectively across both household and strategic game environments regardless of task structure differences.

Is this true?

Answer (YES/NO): NO